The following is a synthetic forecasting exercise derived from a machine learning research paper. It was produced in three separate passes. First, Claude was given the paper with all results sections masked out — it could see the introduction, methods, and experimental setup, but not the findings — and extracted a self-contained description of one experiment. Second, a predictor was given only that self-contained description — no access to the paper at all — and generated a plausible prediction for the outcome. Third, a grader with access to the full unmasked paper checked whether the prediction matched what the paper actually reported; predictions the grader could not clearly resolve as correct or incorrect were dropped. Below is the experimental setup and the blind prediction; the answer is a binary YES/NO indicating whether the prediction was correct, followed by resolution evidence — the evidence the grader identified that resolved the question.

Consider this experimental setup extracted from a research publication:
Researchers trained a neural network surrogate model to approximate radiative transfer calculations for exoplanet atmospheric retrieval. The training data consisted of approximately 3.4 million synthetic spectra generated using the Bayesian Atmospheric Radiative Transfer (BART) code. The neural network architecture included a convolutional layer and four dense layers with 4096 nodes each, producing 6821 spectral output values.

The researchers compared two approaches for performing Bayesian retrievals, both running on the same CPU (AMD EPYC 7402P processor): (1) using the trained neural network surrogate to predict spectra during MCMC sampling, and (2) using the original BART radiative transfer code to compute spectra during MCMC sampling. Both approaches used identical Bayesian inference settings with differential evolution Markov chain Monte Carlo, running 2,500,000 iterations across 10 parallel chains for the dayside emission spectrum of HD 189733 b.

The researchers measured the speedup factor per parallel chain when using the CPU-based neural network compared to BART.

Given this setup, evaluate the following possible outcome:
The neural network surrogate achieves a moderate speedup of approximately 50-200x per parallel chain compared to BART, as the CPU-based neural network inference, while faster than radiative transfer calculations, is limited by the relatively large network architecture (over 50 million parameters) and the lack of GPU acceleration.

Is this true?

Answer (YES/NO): NO